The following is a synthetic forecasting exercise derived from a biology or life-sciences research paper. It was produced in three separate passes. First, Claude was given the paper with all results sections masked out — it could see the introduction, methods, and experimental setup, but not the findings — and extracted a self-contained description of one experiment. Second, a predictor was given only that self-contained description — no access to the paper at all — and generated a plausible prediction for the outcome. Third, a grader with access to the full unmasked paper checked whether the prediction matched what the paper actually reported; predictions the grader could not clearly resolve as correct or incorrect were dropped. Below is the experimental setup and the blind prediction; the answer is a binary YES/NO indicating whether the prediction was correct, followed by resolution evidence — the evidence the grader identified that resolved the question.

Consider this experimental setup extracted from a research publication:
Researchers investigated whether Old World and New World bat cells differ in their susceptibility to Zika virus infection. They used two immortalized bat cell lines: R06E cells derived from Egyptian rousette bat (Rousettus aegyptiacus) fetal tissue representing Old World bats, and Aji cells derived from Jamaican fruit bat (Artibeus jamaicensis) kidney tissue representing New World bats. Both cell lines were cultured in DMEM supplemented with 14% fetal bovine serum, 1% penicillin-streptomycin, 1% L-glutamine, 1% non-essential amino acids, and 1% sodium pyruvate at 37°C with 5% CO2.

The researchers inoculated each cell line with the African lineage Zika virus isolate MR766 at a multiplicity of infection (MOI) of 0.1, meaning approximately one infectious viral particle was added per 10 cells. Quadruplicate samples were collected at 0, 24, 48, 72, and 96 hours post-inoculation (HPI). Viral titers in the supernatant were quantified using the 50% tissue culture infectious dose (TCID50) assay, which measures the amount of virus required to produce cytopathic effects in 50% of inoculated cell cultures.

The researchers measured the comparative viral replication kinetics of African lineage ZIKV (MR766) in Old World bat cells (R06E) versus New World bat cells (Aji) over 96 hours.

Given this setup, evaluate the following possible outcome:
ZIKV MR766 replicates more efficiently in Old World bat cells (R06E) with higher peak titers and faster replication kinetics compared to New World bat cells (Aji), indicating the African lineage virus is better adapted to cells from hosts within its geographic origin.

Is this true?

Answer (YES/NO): YES